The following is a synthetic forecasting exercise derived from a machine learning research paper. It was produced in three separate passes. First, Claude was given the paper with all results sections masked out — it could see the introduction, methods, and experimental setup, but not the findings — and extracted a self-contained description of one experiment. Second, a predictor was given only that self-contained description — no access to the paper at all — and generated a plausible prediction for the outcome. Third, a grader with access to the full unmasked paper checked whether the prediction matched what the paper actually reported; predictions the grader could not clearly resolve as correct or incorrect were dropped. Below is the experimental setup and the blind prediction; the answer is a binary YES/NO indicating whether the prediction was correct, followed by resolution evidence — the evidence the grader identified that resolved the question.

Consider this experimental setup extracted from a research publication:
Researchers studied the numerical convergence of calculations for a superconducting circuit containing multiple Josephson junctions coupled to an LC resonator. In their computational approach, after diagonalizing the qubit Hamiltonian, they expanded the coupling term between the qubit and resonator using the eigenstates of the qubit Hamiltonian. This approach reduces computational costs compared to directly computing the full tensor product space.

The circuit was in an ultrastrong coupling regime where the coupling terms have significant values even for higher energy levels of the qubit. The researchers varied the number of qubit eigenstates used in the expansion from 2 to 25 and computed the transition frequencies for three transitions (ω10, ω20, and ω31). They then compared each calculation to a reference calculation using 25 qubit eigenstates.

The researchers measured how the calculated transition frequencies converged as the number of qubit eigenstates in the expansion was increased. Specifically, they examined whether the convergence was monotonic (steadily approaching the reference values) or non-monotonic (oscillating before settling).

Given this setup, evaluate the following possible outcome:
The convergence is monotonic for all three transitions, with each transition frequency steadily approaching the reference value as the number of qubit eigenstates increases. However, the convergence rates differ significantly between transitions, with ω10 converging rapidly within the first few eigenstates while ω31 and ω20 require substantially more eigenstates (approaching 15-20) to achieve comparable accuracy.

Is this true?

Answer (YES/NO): NO